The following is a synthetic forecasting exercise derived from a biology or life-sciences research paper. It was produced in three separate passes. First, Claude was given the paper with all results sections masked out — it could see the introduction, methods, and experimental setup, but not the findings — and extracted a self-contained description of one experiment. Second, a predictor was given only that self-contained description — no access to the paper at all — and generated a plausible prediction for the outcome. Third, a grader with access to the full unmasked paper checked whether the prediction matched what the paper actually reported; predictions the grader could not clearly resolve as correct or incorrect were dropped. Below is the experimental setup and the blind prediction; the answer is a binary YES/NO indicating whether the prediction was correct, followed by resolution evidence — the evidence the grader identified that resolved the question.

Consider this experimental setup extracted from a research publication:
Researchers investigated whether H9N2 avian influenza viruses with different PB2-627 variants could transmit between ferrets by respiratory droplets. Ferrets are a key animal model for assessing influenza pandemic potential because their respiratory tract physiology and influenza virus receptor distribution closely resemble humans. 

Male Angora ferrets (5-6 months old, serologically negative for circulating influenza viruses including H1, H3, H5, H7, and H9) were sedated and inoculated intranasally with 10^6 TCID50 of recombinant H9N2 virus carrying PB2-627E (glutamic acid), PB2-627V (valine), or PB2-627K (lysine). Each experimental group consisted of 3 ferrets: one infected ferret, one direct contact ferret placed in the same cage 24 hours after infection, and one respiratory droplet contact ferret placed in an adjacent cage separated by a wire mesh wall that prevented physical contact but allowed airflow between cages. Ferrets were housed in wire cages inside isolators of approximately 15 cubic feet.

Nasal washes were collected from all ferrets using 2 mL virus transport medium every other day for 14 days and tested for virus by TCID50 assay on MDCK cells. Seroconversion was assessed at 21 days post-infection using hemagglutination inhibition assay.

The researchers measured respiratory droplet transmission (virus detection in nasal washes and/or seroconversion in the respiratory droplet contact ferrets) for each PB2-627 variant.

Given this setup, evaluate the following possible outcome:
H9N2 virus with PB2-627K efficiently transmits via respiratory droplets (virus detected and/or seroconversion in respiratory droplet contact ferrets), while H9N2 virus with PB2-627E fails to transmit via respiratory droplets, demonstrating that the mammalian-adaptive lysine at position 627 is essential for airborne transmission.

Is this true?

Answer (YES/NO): NO